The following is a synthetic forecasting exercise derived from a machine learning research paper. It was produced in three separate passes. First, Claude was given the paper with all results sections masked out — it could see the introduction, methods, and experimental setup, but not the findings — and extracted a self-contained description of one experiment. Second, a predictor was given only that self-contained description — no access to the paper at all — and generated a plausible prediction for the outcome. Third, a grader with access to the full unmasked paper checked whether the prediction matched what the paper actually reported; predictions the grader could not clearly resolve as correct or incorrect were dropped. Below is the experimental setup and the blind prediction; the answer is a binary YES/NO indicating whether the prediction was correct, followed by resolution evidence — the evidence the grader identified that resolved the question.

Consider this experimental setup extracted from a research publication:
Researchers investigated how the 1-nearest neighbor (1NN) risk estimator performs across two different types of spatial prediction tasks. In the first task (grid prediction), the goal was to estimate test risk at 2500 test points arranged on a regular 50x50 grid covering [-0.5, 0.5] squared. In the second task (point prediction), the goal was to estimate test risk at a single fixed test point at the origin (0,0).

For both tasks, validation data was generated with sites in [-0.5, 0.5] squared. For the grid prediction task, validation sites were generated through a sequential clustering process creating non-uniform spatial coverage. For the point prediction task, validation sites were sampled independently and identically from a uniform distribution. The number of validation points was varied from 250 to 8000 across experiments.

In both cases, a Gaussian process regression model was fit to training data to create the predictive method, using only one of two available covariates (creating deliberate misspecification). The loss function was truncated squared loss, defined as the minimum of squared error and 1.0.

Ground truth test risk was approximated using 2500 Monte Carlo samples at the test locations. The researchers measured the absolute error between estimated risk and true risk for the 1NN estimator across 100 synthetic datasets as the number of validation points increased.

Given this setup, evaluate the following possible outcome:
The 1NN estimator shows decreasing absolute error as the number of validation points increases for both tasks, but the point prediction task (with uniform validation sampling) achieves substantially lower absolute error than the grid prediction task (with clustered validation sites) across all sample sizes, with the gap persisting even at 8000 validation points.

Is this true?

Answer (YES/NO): NO